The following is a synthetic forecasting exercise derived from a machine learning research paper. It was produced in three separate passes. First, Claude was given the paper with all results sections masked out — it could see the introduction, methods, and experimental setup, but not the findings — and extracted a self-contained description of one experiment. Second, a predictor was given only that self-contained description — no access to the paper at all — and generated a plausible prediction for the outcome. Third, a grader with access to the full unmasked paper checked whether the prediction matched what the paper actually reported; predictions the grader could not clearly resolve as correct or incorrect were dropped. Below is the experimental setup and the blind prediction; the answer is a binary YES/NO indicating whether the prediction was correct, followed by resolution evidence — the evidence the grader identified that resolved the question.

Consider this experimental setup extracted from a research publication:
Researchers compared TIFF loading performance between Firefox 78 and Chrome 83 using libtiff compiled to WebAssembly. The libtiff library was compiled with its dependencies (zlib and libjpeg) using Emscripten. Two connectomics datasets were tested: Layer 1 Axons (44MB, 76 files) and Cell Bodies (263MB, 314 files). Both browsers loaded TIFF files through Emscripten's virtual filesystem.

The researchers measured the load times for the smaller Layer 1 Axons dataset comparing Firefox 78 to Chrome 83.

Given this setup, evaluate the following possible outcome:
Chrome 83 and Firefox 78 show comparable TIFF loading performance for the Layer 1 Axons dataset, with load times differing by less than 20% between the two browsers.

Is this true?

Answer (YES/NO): NO